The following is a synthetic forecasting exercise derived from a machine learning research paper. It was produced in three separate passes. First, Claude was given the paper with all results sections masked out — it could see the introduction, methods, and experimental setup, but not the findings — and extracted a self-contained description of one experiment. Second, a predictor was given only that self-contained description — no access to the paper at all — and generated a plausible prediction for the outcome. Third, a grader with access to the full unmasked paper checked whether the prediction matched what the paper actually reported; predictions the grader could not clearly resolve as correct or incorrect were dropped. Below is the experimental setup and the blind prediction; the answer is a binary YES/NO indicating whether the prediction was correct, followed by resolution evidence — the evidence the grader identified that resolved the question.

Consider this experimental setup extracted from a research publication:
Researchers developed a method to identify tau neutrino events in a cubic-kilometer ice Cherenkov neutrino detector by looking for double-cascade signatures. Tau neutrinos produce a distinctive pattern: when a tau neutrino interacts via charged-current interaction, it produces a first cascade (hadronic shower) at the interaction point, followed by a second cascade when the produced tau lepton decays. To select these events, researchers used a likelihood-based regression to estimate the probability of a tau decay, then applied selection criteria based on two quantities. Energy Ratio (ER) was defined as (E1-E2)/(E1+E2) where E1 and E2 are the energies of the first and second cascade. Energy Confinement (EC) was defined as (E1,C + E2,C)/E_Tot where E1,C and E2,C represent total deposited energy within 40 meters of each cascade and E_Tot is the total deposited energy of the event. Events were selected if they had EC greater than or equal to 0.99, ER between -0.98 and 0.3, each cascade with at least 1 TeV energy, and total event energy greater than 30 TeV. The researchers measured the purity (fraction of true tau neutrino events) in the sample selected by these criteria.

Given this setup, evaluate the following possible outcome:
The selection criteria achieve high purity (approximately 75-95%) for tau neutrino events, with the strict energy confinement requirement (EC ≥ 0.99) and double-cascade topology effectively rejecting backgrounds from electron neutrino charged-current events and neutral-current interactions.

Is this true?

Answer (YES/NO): NO